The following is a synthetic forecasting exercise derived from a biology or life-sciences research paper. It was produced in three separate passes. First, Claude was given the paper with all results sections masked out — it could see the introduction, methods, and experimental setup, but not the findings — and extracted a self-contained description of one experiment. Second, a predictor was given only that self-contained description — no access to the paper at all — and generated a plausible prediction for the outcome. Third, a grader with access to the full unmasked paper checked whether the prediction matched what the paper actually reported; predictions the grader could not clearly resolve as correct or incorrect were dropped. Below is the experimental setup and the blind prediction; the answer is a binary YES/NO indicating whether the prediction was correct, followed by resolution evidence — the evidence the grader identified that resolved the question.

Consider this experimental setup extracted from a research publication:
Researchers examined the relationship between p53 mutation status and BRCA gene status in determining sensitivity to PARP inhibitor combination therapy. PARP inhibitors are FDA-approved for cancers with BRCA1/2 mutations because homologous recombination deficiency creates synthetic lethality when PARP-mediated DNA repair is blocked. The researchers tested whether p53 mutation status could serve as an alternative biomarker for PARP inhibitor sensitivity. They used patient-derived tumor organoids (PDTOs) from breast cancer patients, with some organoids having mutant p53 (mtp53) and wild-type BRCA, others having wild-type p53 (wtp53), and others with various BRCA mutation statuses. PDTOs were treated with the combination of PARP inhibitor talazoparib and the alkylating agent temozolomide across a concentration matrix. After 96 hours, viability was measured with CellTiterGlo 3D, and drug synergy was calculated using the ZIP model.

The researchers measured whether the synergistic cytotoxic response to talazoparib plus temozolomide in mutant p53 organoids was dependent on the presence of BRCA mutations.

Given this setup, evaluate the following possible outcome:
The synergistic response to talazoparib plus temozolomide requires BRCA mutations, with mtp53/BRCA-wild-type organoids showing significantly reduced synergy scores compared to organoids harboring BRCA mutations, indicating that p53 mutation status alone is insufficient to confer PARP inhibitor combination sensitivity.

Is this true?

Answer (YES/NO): NO